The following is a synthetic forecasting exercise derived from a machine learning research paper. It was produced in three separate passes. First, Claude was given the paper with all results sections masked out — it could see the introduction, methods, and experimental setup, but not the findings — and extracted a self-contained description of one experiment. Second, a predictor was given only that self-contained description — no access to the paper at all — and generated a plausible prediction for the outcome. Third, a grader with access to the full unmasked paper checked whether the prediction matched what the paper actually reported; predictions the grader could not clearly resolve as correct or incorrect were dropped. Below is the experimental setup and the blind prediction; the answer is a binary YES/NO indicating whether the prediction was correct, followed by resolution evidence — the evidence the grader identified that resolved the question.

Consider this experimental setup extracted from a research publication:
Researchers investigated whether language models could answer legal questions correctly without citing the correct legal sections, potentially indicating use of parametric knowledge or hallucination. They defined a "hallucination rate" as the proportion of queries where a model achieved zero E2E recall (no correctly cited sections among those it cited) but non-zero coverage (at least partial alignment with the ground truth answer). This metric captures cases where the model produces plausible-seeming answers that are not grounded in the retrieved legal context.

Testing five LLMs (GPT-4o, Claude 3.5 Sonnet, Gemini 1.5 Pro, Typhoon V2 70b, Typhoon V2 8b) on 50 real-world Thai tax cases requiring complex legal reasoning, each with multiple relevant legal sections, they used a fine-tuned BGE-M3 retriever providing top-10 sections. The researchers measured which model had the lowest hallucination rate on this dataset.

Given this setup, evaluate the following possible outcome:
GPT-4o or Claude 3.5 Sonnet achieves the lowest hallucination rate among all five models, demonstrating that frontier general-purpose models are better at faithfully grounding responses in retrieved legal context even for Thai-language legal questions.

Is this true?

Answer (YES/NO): YES